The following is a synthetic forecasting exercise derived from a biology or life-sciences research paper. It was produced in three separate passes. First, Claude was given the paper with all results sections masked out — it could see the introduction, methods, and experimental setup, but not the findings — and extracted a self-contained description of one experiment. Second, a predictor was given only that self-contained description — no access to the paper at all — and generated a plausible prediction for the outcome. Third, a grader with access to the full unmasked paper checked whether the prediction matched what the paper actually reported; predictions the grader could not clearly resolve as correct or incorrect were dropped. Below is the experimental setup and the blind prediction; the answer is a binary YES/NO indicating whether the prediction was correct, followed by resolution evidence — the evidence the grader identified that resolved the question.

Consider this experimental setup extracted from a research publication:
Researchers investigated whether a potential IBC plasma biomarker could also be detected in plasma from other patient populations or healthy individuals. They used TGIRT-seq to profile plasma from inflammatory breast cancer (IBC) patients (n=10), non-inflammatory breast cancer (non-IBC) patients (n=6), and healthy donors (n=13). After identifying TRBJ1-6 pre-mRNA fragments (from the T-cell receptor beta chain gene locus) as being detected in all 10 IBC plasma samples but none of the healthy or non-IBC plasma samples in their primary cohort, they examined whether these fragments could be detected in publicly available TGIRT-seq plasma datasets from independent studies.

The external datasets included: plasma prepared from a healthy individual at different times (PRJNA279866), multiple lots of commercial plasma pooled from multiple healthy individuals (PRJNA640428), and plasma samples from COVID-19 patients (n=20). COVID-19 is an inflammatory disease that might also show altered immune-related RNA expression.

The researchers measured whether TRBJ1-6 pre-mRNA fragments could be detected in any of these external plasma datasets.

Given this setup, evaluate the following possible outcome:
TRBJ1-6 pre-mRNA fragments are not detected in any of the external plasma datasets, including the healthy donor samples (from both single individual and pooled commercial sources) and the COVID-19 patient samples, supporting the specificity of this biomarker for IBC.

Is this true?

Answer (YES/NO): YES